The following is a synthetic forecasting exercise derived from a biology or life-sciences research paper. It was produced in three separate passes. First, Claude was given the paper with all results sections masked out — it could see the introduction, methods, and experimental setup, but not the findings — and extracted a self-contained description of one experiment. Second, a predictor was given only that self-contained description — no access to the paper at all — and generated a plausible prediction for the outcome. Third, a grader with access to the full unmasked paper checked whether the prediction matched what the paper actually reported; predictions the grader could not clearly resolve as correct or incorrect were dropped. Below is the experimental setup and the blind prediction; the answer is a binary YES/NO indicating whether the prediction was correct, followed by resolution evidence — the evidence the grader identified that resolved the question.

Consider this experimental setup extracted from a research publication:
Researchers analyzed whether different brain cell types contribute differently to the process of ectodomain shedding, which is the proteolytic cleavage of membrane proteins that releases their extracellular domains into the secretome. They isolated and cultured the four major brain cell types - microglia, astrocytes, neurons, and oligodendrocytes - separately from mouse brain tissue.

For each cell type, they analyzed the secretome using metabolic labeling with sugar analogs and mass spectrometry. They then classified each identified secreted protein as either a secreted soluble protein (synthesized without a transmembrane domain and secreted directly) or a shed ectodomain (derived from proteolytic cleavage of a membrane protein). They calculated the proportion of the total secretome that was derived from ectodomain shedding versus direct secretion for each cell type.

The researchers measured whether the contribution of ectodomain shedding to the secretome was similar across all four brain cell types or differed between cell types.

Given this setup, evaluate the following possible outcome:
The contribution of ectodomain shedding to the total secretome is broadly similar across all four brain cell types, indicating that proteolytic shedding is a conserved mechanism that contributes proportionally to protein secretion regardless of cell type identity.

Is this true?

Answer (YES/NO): NO